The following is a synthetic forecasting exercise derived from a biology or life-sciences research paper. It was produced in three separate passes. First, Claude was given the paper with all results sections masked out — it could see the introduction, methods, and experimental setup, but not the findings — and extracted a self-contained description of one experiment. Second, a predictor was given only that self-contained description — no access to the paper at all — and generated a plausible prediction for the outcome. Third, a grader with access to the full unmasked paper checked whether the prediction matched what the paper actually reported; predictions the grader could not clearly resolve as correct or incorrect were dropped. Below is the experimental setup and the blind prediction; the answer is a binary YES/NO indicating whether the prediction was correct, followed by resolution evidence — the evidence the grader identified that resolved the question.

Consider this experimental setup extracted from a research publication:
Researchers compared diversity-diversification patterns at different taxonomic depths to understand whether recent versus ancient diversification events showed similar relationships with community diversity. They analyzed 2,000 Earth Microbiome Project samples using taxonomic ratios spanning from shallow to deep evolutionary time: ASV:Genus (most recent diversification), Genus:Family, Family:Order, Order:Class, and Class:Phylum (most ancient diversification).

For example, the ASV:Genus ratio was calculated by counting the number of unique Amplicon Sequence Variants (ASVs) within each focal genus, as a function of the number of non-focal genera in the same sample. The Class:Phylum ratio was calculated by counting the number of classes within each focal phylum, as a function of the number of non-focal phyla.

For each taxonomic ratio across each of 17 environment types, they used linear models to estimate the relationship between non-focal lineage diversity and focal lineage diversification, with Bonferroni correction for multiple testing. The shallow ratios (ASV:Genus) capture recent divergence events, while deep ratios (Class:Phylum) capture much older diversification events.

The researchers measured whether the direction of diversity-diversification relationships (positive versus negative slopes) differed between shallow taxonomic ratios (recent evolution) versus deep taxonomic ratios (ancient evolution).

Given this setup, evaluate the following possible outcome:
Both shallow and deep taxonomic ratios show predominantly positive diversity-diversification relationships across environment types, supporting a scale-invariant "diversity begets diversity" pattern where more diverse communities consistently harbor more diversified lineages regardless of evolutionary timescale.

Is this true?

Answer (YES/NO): YES